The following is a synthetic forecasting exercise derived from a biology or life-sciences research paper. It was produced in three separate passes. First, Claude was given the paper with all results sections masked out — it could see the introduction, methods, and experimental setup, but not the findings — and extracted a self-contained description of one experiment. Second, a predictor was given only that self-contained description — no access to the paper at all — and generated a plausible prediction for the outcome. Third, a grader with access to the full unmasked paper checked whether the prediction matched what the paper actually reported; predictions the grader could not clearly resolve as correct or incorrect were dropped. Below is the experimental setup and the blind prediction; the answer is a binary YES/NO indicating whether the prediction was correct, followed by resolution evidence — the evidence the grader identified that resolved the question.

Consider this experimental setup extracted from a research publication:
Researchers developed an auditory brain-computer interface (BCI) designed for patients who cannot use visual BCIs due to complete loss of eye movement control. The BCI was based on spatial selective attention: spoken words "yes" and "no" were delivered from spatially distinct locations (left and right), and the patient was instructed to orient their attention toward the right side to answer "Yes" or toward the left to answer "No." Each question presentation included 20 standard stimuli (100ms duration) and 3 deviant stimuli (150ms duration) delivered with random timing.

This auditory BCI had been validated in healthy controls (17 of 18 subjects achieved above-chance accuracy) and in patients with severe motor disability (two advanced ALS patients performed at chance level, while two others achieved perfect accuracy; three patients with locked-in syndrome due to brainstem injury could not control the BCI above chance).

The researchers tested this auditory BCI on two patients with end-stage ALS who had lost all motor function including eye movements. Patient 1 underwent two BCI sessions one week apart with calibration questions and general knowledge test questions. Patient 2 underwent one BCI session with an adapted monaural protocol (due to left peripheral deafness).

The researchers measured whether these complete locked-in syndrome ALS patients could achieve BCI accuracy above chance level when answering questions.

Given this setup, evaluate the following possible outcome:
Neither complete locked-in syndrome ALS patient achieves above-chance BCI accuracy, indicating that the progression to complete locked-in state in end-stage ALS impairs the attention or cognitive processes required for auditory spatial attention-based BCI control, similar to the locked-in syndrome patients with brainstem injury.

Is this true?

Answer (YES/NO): YES